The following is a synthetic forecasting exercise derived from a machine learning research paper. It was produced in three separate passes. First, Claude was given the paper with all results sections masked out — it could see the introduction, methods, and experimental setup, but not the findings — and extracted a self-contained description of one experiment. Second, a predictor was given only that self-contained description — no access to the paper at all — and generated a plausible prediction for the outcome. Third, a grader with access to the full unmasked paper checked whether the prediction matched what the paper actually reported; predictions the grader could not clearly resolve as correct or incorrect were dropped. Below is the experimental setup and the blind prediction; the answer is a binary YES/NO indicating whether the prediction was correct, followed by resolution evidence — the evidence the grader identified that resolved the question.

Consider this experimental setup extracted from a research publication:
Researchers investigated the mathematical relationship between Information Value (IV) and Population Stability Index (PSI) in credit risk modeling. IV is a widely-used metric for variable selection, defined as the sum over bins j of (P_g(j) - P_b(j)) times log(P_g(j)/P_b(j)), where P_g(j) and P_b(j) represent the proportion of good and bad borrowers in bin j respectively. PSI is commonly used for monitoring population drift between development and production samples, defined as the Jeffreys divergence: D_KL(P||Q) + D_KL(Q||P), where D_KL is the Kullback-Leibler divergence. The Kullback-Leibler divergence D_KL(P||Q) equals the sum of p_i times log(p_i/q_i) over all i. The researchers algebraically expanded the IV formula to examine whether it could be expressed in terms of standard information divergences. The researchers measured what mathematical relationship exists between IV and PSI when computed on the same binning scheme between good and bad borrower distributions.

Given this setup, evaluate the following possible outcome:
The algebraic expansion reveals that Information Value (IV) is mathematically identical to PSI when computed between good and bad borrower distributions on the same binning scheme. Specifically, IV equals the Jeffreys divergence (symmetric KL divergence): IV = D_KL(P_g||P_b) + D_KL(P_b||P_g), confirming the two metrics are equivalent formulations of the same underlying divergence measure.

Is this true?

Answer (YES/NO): YES